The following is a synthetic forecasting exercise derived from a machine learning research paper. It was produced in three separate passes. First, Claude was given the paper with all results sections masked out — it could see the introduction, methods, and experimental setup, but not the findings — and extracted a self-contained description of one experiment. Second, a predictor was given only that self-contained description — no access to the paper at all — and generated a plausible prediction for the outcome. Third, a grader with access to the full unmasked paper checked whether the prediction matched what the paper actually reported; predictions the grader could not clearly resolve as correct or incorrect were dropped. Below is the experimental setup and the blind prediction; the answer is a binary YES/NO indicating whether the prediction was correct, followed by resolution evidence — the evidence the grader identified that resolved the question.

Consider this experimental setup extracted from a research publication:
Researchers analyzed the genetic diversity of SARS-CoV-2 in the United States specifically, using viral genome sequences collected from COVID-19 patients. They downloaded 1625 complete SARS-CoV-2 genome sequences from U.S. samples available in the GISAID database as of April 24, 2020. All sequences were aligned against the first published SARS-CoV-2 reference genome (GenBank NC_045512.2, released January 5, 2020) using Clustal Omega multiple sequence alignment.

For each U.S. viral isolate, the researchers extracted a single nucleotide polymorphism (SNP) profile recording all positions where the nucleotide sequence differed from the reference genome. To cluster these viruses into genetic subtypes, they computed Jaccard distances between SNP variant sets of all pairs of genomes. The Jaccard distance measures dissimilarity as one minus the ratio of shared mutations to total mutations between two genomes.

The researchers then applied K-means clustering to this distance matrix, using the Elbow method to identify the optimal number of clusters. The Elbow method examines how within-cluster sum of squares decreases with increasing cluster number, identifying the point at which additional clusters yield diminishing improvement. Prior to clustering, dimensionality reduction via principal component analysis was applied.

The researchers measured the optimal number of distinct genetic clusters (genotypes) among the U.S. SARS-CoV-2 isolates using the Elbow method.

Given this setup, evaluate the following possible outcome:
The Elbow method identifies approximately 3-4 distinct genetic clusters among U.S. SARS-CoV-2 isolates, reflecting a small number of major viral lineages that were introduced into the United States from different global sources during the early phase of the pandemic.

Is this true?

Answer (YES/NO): YES